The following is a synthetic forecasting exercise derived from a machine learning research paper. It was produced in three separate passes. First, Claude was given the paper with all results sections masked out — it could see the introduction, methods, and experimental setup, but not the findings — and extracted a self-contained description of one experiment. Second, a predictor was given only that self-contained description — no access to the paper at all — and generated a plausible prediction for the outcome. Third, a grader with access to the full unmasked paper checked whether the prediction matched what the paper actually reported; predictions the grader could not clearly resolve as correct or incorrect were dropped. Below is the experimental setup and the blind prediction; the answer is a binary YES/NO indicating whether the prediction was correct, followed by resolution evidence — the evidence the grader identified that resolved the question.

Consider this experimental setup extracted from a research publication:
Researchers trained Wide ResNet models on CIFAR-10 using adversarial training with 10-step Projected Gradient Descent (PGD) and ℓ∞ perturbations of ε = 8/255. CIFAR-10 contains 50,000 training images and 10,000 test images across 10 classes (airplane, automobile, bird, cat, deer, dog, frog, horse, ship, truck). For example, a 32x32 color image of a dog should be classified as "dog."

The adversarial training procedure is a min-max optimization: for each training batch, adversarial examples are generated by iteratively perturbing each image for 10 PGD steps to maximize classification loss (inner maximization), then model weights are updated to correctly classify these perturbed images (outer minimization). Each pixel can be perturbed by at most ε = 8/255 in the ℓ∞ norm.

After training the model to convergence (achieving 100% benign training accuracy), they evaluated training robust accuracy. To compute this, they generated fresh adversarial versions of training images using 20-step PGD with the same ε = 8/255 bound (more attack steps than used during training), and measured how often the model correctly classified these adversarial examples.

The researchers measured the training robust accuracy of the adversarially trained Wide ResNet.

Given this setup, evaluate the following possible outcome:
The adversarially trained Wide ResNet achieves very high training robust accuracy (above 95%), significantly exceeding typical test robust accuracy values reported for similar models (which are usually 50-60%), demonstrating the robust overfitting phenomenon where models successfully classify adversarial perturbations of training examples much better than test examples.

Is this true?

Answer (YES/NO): YES